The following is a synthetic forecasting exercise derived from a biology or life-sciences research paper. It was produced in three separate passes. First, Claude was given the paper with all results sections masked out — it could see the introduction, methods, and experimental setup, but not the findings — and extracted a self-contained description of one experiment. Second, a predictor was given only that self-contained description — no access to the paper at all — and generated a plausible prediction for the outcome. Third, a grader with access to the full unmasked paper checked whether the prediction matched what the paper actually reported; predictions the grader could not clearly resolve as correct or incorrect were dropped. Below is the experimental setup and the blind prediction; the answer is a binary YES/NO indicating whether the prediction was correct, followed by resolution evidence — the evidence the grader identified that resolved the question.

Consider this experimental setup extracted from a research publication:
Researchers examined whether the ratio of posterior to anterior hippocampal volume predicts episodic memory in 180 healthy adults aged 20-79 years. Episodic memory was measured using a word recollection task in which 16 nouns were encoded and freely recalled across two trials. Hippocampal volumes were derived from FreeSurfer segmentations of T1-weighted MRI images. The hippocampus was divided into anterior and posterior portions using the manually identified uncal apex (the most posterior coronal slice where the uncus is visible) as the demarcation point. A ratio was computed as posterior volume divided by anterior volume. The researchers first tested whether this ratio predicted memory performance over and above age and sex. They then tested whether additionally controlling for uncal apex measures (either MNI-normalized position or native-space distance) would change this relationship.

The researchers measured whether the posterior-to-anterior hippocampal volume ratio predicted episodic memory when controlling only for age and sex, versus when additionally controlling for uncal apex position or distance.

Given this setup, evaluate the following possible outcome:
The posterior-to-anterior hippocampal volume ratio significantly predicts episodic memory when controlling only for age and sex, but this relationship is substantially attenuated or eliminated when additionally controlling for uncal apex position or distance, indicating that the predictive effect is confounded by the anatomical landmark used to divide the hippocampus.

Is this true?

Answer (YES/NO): NO